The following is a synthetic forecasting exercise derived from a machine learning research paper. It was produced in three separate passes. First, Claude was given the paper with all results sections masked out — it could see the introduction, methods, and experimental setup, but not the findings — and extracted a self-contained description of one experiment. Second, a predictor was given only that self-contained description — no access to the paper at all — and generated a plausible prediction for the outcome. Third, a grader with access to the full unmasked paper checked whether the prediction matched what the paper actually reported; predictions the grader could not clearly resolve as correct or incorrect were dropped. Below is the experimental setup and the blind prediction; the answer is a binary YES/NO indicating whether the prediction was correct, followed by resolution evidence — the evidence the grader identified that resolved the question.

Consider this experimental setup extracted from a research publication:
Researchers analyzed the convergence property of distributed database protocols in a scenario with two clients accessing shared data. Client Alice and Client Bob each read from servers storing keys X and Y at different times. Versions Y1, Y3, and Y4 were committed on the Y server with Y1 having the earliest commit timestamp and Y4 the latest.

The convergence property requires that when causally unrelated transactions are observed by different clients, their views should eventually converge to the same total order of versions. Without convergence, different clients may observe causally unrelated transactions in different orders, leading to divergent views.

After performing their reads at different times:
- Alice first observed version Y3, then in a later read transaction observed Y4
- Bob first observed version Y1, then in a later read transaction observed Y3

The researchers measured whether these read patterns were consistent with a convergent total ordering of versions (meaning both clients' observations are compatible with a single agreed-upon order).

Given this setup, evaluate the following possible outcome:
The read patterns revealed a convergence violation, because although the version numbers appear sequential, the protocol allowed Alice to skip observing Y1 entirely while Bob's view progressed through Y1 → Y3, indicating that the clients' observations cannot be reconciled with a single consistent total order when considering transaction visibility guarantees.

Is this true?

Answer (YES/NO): NO